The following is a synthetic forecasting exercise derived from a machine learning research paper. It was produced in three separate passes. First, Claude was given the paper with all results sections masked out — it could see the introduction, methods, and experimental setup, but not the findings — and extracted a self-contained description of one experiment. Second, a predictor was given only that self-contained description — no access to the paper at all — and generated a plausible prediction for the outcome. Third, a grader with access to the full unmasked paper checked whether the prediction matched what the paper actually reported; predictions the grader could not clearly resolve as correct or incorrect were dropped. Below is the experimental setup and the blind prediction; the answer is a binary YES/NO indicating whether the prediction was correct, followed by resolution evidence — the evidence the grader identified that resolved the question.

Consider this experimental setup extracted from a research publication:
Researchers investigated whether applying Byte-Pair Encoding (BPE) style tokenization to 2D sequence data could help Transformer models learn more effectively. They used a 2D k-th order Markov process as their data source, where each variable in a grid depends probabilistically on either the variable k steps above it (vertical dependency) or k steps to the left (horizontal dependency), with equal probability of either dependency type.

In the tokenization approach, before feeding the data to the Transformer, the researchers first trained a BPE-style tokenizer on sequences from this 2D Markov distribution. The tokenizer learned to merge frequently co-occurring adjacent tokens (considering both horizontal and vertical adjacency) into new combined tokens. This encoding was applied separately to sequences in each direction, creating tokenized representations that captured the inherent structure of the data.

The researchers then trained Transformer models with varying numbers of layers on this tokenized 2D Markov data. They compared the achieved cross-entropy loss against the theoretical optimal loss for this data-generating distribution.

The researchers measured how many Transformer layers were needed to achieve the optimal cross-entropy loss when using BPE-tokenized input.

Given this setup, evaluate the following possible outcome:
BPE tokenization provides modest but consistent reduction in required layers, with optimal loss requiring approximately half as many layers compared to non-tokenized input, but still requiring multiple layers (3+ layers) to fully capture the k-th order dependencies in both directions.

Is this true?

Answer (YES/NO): NO